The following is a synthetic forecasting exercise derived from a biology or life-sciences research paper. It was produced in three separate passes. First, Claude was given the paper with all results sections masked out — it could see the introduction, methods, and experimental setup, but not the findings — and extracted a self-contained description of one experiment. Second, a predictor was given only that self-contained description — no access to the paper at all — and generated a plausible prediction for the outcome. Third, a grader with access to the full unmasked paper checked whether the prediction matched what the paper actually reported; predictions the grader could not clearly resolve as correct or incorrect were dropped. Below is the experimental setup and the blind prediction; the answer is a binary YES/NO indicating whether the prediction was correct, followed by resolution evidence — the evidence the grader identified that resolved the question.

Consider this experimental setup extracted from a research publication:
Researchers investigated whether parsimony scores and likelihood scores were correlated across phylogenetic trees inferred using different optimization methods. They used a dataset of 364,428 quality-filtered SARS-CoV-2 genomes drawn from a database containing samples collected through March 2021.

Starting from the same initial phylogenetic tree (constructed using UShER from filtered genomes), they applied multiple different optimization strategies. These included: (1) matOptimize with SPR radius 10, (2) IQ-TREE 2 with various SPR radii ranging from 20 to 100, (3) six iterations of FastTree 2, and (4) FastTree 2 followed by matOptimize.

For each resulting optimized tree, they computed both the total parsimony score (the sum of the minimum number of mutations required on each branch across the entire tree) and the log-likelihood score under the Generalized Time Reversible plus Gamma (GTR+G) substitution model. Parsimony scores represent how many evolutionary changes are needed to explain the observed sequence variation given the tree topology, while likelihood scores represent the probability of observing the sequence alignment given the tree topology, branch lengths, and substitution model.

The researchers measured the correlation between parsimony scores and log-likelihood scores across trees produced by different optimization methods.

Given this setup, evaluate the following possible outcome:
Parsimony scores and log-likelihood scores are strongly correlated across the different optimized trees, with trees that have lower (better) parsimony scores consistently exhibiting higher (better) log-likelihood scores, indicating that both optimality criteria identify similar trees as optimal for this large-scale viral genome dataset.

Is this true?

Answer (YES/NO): YES